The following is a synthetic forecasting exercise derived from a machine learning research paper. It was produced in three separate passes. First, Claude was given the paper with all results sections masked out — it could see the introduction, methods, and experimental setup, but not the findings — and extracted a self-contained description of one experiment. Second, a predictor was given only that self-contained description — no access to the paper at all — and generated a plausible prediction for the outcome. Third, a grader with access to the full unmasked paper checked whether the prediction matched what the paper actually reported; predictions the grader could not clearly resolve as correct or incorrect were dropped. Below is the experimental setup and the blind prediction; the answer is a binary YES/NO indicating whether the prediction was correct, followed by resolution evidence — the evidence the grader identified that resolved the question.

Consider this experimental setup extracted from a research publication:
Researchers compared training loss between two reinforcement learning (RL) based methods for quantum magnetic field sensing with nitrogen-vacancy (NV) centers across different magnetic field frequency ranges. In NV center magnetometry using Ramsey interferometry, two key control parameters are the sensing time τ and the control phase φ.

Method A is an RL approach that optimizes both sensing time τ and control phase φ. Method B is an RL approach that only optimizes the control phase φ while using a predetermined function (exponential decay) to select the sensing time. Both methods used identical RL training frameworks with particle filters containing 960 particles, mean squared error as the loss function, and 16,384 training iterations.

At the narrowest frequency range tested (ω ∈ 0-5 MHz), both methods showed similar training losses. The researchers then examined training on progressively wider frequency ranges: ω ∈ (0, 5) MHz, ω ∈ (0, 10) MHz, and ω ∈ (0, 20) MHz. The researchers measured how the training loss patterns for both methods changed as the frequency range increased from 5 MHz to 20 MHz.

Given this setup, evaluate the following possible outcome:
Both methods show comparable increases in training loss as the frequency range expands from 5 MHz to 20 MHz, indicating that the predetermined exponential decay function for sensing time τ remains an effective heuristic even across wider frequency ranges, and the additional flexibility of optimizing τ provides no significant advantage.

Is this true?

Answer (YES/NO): NO